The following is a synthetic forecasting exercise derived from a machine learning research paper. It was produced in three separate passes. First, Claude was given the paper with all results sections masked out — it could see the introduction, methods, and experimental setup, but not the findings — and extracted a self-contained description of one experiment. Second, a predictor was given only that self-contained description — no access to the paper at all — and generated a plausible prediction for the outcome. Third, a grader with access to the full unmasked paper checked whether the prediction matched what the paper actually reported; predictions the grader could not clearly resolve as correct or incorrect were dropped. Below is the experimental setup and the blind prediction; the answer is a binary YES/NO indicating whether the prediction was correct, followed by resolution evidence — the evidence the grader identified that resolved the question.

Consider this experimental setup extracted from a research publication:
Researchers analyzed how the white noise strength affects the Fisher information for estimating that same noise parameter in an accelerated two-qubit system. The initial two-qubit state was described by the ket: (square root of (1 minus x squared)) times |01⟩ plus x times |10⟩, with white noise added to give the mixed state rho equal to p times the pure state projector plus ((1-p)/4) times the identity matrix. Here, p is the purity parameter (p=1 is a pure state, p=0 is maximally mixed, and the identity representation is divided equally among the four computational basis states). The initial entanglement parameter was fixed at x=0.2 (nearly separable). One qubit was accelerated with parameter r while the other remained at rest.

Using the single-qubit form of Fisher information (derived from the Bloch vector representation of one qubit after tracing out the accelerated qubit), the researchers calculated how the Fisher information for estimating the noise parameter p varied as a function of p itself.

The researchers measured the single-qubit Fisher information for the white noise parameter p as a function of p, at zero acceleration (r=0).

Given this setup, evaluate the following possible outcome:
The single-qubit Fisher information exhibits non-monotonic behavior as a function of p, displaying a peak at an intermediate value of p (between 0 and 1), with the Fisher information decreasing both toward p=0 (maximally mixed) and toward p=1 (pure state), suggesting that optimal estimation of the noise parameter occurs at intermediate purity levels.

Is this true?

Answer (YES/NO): NO